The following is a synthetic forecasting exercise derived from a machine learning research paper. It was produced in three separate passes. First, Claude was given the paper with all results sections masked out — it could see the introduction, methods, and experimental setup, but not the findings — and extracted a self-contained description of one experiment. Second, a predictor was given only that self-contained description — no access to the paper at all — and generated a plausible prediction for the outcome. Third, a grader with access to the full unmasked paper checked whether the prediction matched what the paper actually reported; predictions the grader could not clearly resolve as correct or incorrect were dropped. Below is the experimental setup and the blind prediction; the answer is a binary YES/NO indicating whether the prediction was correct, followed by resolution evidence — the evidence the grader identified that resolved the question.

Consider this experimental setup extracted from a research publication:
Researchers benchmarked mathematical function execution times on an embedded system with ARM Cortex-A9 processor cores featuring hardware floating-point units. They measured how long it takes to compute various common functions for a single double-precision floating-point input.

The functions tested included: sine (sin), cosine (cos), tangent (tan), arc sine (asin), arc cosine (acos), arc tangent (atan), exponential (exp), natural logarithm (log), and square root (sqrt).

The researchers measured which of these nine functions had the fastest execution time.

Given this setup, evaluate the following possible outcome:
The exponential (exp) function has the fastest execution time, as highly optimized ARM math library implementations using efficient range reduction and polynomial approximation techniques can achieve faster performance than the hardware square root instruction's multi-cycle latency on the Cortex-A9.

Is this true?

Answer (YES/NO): NO